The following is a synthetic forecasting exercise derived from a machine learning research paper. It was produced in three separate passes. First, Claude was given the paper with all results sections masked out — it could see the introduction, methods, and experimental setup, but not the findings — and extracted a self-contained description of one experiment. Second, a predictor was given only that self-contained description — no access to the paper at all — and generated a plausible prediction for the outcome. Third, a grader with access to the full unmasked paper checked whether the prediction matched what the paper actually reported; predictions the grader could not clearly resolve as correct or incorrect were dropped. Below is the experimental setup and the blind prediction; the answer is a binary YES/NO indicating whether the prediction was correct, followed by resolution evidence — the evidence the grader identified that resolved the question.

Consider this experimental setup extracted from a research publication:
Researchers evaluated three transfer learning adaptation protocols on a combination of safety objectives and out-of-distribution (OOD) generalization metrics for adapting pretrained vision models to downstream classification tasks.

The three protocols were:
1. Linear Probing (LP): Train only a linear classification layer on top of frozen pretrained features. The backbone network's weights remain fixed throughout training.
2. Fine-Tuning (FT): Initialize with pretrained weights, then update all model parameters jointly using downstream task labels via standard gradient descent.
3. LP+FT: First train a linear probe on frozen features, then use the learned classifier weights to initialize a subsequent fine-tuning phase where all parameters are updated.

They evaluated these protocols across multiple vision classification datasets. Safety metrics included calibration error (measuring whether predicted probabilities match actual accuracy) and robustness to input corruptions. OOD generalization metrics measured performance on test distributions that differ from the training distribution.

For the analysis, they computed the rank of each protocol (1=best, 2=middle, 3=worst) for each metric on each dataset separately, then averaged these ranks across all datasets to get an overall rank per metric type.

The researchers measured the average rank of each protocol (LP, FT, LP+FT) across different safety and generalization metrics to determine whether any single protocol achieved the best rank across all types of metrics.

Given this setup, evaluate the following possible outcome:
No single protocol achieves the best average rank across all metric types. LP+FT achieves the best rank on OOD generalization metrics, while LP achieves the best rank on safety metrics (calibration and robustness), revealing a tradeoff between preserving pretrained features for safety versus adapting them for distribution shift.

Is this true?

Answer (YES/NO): NO